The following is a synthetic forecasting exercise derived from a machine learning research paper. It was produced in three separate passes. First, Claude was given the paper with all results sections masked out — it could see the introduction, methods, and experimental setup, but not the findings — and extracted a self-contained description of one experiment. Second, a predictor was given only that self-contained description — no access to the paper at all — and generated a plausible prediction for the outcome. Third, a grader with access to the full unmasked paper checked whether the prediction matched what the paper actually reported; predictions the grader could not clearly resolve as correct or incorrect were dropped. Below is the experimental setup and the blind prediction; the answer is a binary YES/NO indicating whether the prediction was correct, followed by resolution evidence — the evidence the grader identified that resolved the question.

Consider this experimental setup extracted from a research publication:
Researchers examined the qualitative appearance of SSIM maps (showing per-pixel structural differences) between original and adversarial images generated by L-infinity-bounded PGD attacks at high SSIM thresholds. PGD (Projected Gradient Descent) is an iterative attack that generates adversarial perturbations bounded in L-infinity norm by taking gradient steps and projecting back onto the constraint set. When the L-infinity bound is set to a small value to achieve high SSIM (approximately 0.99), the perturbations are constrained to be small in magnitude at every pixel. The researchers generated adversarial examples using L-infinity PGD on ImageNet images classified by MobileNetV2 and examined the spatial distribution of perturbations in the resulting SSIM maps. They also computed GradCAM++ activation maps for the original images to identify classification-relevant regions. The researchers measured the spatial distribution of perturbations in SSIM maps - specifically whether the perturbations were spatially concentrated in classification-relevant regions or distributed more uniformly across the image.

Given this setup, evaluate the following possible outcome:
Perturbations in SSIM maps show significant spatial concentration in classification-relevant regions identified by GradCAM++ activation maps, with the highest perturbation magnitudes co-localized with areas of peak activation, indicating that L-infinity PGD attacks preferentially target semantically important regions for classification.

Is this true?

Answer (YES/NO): NO